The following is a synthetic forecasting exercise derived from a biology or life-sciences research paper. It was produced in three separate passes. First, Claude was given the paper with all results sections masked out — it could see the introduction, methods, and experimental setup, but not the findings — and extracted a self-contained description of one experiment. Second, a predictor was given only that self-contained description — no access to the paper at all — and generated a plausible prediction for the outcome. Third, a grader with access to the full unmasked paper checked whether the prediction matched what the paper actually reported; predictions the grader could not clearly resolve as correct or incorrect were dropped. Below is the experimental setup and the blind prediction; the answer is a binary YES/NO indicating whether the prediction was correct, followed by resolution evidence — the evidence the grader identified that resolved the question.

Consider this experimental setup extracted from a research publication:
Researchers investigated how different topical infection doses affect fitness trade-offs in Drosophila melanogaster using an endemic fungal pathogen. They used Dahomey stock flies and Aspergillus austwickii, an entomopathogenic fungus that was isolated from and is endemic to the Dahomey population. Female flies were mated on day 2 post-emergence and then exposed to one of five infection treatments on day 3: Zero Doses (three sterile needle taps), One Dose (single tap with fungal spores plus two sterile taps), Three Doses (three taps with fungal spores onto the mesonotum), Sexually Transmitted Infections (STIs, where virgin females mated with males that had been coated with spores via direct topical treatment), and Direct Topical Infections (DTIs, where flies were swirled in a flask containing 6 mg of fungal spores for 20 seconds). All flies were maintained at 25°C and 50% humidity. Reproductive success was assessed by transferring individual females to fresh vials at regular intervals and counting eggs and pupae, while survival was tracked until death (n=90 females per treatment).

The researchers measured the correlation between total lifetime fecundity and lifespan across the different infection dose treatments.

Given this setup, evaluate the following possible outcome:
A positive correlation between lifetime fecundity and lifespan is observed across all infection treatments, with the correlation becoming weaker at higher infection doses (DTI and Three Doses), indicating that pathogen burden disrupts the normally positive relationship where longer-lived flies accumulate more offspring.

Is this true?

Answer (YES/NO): NO